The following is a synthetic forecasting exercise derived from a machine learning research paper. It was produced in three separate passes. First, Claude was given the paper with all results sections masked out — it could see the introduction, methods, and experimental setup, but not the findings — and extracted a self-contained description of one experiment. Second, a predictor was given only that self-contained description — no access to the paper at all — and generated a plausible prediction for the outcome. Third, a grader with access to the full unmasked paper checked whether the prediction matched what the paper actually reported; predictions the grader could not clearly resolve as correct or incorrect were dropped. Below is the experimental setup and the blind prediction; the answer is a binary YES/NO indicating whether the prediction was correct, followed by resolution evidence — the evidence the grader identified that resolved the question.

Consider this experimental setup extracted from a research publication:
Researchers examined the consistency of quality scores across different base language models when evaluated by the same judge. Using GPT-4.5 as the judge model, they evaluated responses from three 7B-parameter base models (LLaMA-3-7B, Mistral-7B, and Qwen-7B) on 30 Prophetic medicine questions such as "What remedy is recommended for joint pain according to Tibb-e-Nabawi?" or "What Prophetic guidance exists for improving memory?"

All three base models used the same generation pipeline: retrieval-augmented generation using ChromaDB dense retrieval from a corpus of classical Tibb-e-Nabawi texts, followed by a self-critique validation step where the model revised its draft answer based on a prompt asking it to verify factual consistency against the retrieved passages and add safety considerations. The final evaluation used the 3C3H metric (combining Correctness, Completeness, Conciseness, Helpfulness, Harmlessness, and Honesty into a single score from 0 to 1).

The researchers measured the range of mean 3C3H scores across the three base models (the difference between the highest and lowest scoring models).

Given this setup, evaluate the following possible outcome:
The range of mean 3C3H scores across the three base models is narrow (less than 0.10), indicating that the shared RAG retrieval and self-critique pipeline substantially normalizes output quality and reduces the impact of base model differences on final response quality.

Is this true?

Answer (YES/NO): YES